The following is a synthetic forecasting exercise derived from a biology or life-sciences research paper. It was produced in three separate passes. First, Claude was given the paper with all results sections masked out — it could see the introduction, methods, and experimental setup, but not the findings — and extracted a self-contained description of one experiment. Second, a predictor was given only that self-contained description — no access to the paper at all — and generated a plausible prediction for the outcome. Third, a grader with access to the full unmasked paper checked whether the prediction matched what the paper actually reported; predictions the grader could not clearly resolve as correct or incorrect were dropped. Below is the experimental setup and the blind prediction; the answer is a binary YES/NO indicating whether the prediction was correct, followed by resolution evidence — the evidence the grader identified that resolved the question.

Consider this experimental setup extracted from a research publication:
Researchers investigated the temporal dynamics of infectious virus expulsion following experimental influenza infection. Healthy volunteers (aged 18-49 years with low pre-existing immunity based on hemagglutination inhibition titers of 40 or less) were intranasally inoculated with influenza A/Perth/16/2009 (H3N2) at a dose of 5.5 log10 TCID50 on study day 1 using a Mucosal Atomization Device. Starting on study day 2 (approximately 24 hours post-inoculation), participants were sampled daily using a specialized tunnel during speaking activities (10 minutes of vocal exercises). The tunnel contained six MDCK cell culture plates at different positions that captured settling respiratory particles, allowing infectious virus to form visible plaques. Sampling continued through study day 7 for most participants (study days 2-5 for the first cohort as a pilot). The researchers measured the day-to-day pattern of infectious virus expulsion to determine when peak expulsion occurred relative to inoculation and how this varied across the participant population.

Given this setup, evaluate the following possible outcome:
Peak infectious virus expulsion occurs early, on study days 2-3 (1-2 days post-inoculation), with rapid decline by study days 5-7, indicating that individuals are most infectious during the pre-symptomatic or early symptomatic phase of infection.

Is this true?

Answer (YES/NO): NO